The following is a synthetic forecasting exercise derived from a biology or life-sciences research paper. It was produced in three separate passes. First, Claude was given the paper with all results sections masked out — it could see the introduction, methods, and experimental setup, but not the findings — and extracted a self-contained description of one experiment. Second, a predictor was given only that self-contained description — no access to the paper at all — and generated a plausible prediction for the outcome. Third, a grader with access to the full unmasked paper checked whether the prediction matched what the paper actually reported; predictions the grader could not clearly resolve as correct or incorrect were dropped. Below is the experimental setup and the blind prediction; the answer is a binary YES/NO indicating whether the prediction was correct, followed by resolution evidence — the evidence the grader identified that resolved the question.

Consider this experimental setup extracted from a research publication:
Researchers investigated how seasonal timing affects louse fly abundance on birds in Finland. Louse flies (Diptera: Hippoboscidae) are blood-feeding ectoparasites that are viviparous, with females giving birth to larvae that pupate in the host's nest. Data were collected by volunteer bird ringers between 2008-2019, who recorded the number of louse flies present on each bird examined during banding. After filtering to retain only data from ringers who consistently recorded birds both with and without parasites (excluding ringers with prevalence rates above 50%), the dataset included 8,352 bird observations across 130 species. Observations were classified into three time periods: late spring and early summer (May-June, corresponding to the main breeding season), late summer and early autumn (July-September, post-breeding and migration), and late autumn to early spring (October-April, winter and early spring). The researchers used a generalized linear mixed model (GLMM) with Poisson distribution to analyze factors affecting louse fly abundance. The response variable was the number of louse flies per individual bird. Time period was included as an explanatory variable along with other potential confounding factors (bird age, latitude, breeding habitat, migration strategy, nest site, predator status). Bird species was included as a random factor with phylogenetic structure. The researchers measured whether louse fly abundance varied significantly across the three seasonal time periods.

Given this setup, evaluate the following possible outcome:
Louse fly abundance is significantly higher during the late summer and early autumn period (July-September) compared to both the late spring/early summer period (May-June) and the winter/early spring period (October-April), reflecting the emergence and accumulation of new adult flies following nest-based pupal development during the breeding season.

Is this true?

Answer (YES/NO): YES